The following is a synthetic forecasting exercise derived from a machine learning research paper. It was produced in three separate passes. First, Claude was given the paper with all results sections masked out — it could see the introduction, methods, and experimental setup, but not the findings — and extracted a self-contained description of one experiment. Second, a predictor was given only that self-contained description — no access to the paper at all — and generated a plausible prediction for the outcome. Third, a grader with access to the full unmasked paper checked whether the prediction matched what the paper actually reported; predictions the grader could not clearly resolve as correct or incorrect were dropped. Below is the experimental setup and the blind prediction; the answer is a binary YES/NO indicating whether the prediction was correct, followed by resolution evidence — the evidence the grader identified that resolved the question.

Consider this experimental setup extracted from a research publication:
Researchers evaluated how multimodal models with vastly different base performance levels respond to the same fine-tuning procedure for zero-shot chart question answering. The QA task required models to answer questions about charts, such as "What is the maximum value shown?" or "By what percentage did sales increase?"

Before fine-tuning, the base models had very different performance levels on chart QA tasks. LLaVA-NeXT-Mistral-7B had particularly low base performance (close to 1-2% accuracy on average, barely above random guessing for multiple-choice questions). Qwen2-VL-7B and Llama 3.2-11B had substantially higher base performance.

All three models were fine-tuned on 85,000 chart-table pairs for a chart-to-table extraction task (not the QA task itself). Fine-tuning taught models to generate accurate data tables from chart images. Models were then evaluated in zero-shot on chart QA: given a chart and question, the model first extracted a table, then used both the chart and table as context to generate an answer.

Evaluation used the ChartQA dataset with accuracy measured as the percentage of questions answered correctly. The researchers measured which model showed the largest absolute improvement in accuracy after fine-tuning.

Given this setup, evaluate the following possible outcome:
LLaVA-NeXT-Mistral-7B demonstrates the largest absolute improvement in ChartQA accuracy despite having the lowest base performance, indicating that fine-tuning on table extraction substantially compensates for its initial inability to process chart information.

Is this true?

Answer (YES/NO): YES